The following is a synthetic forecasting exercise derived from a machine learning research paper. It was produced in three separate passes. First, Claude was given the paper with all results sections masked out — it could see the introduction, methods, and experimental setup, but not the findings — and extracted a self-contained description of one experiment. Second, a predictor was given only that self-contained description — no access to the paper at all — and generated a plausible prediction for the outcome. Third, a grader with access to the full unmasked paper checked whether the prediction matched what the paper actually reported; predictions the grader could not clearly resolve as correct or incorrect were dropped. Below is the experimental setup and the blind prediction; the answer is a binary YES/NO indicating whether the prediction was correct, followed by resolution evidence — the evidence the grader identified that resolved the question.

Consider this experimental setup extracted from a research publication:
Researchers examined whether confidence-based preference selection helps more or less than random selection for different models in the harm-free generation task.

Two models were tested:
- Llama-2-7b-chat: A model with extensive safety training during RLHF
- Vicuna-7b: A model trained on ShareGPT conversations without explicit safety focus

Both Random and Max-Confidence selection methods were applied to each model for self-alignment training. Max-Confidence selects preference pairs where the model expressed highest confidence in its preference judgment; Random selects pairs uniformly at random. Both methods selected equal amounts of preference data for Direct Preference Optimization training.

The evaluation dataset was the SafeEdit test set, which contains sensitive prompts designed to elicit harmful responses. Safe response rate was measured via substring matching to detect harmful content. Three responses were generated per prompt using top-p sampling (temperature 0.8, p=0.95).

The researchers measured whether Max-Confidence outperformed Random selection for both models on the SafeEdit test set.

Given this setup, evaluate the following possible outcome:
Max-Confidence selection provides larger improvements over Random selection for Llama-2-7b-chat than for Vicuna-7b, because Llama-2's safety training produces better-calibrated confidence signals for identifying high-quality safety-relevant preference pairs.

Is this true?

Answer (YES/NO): YES